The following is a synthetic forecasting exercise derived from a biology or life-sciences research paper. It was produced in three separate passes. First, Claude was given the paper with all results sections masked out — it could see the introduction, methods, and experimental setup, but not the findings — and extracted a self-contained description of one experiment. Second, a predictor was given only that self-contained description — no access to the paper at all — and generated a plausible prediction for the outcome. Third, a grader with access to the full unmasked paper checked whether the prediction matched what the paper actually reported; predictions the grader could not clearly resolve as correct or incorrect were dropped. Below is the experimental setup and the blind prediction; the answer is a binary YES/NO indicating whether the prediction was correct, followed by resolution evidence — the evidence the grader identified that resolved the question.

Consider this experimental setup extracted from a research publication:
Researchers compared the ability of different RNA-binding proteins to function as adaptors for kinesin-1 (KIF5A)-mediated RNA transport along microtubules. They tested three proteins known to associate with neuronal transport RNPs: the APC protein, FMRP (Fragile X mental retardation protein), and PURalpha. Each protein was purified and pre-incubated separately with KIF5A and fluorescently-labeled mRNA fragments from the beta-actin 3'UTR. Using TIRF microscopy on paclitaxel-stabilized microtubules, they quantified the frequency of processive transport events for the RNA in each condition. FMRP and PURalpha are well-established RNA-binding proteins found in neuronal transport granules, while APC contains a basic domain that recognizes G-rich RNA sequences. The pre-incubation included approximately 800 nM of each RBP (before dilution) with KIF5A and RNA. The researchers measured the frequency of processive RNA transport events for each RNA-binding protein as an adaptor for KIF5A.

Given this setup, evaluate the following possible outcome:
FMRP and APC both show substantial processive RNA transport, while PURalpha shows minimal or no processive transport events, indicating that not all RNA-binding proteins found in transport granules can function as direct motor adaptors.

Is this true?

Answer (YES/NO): NO